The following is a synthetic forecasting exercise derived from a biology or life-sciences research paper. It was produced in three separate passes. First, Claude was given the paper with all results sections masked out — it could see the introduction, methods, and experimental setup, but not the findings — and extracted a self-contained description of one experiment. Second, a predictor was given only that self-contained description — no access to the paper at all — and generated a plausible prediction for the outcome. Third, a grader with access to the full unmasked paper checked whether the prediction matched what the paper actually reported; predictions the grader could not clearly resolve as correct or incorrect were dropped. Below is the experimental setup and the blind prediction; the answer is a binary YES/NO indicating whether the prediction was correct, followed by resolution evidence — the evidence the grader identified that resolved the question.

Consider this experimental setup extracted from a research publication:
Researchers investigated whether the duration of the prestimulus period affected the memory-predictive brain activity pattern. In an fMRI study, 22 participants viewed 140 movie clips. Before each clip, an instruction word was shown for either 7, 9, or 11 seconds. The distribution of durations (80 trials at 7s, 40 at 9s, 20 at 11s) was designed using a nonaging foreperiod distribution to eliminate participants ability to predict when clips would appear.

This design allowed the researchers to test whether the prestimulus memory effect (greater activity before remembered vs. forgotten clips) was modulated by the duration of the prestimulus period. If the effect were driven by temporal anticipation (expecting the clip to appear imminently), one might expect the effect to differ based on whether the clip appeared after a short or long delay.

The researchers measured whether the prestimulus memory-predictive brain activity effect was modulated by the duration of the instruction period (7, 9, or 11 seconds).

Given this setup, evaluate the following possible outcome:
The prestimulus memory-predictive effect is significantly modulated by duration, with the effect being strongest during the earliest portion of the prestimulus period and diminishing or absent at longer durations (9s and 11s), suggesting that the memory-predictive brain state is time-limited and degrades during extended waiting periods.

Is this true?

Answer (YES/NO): NO